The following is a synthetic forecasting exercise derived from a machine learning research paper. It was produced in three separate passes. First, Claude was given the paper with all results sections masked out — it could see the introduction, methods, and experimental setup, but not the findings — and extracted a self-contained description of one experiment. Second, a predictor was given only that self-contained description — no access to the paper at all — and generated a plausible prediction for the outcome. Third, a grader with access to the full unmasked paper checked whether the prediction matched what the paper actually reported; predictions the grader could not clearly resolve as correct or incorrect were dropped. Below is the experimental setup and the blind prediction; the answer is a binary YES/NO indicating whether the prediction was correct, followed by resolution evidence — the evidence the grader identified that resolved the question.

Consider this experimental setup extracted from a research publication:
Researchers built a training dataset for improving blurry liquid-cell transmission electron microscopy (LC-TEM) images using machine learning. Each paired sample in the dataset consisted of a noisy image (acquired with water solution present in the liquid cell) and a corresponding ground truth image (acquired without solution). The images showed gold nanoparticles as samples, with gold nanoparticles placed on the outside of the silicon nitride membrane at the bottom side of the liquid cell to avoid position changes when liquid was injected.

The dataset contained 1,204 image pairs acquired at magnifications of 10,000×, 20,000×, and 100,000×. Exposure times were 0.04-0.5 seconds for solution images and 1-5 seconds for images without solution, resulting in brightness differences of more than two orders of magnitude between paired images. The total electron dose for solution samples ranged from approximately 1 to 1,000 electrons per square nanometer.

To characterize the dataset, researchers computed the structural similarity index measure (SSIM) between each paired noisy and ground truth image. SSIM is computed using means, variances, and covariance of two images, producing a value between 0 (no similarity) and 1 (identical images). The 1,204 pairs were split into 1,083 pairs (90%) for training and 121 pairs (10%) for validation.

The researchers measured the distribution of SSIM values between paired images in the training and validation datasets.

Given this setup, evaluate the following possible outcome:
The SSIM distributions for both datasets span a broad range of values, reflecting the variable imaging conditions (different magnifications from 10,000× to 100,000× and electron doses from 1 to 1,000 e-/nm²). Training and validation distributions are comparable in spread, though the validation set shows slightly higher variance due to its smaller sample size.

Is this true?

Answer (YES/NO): NO